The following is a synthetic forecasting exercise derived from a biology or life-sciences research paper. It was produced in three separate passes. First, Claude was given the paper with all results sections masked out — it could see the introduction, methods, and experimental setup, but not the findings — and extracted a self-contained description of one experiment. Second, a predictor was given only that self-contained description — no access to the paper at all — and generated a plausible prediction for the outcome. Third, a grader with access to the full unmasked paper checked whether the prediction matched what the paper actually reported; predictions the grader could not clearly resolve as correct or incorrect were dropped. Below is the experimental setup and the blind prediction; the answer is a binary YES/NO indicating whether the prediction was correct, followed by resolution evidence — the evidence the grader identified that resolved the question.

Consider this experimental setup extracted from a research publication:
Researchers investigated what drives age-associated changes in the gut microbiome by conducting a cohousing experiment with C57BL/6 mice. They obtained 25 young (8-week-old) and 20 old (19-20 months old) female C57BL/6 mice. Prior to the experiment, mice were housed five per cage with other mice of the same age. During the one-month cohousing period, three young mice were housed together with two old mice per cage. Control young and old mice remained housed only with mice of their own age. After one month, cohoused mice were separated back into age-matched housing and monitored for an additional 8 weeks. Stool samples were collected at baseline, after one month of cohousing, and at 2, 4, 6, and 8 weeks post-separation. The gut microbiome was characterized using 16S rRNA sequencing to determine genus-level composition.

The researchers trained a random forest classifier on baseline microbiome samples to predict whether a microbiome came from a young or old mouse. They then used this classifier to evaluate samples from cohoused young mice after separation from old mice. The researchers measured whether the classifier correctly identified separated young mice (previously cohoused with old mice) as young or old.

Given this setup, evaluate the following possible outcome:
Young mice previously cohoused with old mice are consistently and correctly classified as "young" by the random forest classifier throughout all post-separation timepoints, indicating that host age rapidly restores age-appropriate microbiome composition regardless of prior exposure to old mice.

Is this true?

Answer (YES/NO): NO